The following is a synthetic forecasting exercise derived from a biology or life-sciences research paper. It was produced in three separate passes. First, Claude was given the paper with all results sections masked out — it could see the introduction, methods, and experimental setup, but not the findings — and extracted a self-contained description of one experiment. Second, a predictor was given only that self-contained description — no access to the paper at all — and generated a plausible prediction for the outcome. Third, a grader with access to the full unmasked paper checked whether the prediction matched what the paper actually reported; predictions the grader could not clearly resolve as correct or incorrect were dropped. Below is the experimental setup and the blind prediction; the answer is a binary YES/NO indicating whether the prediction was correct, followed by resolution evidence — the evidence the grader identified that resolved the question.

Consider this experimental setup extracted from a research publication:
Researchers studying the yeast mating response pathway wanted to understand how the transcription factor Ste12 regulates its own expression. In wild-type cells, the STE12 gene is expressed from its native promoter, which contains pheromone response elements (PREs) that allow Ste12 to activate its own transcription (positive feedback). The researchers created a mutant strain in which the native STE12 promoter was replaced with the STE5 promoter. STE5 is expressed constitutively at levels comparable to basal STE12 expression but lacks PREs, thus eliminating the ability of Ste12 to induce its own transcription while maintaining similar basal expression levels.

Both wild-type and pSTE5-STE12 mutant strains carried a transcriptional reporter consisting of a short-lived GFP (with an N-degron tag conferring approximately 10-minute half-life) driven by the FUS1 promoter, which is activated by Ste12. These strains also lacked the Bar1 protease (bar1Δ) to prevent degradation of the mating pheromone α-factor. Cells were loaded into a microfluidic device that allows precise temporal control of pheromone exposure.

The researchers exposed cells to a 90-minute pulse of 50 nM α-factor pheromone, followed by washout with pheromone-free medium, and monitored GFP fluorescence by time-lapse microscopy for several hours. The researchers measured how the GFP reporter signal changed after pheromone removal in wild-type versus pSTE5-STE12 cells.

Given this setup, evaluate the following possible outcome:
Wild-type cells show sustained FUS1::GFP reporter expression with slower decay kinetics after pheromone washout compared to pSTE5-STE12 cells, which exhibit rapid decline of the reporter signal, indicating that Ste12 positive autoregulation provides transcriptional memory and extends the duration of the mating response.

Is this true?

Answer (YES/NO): NO